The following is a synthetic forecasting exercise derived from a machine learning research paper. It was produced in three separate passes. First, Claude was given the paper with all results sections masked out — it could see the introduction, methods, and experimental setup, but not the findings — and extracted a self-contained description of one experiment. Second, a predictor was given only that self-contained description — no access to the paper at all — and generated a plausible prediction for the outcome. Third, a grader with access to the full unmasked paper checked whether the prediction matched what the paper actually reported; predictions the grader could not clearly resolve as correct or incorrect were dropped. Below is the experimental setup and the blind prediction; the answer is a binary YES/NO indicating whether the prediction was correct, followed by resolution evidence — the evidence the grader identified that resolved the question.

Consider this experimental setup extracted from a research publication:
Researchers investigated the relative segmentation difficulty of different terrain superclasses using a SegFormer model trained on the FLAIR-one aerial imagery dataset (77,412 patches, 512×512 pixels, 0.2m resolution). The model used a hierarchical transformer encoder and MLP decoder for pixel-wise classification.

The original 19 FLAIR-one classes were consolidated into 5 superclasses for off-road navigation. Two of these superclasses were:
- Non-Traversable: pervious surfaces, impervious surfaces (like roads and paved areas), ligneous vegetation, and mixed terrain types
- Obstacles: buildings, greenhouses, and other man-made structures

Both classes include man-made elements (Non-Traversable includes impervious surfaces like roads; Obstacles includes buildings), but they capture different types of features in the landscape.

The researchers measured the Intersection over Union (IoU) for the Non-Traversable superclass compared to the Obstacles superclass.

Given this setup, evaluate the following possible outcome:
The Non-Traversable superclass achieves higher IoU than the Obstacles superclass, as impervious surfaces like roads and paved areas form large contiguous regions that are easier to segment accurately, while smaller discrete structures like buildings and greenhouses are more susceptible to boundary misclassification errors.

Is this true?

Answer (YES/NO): NO